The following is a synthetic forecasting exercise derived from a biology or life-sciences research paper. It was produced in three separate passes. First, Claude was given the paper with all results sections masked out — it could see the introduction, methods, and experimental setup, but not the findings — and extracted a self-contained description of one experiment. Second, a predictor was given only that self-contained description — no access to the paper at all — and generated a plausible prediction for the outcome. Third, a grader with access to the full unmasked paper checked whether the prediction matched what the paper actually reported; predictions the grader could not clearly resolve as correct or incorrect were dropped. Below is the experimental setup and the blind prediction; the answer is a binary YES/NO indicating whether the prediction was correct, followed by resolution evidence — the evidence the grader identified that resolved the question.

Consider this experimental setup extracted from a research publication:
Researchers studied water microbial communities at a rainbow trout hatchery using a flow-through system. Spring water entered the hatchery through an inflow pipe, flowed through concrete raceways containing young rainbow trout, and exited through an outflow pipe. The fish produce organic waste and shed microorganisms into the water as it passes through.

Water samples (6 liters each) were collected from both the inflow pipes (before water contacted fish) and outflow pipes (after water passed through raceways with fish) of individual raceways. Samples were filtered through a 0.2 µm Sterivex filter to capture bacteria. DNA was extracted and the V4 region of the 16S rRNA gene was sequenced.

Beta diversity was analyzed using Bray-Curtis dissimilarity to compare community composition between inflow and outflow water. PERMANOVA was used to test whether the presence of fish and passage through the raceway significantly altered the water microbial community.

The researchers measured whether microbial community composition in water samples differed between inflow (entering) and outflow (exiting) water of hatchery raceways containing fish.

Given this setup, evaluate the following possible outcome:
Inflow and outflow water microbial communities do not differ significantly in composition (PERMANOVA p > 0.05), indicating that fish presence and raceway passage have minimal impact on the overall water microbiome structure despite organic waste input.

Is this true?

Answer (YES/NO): YES